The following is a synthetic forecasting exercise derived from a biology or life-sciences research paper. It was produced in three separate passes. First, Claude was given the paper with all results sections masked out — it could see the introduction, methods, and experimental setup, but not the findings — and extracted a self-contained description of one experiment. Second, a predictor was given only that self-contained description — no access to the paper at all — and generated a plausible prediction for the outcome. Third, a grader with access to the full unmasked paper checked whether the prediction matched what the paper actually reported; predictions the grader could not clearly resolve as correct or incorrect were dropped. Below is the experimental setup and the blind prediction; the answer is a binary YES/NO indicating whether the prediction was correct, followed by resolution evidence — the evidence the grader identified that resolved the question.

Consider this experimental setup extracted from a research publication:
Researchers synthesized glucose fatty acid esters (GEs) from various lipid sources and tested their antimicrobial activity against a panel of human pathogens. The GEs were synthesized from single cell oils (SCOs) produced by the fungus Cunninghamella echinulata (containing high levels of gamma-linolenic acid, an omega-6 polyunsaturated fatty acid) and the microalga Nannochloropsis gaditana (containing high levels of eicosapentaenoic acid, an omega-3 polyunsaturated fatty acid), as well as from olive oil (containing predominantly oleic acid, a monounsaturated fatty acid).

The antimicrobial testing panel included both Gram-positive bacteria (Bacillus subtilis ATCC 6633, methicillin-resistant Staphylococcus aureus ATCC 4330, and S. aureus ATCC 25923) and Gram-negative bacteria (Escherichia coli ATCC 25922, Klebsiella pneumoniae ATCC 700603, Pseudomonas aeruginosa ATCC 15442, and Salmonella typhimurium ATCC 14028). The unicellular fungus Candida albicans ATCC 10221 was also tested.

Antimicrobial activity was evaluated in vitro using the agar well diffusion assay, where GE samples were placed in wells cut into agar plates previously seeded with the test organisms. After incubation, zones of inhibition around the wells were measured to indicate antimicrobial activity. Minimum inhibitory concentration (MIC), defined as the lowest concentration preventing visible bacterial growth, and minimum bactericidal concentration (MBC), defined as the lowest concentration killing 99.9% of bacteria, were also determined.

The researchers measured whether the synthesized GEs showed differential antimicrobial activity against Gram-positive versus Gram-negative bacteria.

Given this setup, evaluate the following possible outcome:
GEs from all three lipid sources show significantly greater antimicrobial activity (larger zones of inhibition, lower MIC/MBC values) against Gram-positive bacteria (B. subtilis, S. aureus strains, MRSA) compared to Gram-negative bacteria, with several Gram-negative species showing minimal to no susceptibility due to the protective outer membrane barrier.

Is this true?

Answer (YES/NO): NO